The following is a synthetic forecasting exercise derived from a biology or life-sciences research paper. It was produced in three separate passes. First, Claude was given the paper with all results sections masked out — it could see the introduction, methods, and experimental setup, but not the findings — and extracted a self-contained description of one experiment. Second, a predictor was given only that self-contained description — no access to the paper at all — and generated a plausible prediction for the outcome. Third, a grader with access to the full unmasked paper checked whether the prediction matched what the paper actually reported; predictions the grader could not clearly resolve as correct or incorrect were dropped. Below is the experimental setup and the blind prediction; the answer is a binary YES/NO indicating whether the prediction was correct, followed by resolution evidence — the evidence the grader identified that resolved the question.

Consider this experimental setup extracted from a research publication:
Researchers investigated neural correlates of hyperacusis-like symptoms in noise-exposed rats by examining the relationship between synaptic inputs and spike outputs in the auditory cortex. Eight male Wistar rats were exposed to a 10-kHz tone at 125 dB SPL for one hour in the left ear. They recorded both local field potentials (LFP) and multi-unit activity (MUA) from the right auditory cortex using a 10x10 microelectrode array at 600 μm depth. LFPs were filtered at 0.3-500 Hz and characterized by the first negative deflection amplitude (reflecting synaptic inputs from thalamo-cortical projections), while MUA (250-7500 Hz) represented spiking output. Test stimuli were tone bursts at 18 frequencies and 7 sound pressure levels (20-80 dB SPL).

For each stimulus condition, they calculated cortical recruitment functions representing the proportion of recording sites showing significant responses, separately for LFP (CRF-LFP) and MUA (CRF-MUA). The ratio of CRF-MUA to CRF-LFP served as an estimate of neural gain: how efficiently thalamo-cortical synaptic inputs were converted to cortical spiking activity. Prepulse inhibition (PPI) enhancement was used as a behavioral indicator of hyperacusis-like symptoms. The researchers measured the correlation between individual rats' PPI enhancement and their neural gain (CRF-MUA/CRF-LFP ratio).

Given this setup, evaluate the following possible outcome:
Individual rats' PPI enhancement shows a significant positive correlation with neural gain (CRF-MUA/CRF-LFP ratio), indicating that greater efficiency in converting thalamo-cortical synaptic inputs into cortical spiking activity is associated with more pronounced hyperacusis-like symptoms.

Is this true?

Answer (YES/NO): NO